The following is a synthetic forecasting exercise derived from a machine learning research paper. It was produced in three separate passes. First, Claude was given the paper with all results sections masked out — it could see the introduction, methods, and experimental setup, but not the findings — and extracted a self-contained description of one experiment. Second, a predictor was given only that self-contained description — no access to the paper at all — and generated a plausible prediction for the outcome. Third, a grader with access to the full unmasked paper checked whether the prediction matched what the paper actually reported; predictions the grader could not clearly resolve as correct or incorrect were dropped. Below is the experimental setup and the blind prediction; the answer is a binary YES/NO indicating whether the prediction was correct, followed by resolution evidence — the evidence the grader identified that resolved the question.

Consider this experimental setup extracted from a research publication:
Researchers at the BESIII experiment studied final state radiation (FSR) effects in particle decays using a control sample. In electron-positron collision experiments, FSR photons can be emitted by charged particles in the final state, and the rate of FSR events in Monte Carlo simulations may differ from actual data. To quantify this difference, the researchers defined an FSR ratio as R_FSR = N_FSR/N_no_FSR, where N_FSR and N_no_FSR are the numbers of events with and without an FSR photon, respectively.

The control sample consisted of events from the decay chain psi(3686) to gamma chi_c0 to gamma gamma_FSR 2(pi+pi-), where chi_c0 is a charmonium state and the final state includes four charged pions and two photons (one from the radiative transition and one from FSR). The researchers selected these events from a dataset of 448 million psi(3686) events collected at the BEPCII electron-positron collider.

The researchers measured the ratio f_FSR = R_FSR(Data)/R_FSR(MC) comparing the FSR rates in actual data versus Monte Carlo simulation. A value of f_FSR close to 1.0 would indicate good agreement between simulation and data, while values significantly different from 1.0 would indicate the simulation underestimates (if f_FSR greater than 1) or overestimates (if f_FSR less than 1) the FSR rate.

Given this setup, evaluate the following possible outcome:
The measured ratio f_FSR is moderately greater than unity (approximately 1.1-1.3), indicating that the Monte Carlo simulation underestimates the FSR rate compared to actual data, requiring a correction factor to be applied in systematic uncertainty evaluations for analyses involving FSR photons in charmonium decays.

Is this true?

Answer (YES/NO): NO